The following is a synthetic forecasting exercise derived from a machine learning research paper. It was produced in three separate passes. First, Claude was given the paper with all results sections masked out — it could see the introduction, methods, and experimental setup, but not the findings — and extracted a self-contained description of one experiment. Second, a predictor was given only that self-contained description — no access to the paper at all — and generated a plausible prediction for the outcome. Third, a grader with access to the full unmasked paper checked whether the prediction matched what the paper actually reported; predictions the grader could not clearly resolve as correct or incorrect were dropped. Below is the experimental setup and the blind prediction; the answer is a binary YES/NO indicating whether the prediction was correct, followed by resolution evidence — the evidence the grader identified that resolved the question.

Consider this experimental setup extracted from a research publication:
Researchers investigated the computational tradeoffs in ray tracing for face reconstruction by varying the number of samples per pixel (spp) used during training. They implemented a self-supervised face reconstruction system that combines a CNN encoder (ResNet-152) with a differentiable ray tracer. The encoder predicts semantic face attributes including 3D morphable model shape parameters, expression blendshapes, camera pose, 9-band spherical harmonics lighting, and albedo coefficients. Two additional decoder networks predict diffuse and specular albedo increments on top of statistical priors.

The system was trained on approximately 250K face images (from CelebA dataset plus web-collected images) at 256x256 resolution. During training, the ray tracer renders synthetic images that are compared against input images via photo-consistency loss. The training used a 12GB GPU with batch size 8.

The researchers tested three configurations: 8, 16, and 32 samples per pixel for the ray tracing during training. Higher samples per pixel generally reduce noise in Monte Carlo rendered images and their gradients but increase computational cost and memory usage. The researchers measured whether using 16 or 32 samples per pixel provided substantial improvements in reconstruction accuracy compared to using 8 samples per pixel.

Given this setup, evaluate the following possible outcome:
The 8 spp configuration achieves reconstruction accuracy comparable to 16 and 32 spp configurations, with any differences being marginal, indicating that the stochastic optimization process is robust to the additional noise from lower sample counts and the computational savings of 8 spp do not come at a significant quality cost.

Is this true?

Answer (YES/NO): YES